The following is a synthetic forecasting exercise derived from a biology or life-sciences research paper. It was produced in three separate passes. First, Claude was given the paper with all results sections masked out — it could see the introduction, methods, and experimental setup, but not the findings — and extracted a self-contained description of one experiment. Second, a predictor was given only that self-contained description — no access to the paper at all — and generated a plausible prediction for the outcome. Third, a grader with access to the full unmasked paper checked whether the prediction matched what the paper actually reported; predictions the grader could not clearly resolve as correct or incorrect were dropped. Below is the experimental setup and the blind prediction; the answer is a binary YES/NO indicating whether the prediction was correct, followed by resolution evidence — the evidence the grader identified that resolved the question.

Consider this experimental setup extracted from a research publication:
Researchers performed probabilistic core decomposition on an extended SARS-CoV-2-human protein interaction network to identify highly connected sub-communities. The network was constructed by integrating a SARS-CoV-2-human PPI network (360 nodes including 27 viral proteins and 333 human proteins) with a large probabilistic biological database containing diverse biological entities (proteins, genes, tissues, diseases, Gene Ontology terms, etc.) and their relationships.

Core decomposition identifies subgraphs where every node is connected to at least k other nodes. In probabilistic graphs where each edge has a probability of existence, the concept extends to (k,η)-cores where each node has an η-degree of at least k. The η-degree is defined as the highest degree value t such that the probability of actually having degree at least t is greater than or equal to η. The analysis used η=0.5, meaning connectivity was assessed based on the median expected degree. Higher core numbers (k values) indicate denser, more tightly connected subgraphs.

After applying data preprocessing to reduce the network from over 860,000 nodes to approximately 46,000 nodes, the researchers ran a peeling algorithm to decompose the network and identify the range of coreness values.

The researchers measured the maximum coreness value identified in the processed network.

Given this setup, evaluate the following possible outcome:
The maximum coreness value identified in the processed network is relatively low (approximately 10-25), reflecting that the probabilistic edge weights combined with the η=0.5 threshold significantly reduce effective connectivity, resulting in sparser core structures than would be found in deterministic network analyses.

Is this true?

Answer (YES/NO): NO